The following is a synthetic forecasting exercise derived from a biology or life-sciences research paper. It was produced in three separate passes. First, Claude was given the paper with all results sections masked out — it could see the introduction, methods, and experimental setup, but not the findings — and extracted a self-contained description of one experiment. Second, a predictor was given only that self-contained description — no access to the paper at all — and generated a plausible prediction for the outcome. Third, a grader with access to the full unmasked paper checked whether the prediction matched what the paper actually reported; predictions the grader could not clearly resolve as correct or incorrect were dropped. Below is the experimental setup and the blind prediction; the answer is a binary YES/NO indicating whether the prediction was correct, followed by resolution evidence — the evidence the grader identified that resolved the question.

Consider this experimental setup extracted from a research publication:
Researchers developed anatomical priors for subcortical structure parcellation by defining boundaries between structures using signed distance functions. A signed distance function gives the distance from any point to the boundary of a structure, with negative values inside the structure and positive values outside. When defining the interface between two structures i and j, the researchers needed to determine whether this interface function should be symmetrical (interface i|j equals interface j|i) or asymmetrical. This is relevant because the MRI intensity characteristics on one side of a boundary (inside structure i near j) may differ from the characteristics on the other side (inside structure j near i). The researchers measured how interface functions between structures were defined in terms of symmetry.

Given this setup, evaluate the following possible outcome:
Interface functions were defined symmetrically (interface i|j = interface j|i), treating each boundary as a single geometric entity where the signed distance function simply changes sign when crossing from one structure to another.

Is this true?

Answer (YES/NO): NO